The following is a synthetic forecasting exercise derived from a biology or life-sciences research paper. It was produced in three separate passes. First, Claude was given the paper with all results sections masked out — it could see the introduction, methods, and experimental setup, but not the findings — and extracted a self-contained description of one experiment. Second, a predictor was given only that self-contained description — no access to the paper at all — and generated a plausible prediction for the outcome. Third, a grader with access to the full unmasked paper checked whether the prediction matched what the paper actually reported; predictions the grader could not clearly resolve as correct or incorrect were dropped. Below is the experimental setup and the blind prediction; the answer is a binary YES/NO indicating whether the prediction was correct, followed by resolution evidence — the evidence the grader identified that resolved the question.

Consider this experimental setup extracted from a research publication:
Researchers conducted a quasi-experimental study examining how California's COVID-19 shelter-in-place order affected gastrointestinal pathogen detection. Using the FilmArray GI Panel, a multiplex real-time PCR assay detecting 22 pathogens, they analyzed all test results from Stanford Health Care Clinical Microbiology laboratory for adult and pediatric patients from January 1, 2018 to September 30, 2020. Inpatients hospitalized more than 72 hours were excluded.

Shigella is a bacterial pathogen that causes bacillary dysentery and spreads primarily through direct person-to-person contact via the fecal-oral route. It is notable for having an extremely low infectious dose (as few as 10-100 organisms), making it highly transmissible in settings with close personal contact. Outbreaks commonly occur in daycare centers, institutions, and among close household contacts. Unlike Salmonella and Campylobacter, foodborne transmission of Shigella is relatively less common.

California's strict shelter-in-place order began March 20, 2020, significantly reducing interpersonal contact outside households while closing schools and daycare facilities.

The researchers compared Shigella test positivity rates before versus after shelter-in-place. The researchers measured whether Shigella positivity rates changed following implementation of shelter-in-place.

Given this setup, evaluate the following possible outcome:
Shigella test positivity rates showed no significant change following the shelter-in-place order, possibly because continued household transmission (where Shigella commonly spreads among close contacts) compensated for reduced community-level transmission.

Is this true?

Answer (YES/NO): NO